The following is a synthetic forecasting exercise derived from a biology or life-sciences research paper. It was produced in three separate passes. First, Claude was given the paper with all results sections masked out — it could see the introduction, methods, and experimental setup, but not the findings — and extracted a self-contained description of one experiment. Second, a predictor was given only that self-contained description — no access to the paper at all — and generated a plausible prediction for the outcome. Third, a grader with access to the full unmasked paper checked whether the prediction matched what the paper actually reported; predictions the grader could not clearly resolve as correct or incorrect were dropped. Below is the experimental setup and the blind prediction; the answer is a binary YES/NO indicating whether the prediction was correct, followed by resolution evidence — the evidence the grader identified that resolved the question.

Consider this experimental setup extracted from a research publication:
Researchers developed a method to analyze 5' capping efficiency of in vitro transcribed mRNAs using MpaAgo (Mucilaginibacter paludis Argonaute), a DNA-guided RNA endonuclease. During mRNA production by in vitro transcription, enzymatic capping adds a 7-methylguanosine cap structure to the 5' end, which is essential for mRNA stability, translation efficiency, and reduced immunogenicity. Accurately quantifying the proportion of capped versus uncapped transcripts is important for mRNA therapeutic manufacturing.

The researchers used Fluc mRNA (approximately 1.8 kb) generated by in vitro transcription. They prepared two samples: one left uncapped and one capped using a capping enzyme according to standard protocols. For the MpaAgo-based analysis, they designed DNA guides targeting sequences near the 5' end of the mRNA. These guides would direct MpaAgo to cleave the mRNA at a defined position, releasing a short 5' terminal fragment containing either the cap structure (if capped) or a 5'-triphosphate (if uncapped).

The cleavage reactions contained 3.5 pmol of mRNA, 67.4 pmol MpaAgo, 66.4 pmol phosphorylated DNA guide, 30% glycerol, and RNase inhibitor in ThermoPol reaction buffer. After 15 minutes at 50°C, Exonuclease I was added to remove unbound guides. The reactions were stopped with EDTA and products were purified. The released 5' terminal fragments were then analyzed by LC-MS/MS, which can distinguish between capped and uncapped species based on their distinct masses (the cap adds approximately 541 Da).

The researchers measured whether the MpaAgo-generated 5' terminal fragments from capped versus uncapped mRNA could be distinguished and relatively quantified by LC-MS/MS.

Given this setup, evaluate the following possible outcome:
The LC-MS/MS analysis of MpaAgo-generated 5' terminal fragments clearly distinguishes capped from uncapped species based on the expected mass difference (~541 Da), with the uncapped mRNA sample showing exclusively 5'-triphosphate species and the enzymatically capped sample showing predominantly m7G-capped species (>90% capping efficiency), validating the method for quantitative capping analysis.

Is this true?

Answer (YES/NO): NO